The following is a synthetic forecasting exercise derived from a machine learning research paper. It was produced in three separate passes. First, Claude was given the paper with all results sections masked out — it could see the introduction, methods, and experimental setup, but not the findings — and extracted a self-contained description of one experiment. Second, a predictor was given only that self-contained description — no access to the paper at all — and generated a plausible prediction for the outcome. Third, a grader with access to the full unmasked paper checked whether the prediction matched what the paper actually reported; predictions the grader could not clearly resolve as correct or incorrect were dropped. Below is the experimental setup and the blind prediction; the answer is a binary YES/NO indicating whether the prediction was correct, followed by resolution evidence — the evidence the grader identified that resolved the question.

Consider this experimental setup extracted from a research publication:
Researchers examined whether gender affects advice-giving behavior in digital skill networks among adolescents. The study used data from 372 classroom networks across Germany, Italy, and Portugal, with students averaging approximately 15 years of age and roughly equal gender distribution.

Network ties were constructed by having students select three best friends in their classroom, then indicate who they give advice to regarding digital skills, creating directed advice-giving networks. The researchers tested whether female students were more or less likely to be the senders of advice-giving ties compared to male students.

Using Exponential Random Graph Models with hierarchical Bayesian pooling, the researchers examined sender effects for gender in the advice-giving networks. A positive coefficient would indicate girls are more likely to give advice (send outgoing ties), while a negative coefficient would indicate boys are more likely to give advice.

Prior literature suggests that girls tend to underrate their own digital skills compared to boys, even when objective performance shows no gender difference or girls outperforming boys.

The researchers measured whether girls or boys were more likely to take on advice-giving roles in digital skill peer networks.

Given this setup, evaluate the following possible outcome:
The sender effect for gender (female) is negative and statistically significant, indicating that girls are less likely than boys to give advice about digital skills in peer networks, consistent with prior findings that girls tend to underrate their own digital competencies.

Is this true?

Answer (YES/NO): NO